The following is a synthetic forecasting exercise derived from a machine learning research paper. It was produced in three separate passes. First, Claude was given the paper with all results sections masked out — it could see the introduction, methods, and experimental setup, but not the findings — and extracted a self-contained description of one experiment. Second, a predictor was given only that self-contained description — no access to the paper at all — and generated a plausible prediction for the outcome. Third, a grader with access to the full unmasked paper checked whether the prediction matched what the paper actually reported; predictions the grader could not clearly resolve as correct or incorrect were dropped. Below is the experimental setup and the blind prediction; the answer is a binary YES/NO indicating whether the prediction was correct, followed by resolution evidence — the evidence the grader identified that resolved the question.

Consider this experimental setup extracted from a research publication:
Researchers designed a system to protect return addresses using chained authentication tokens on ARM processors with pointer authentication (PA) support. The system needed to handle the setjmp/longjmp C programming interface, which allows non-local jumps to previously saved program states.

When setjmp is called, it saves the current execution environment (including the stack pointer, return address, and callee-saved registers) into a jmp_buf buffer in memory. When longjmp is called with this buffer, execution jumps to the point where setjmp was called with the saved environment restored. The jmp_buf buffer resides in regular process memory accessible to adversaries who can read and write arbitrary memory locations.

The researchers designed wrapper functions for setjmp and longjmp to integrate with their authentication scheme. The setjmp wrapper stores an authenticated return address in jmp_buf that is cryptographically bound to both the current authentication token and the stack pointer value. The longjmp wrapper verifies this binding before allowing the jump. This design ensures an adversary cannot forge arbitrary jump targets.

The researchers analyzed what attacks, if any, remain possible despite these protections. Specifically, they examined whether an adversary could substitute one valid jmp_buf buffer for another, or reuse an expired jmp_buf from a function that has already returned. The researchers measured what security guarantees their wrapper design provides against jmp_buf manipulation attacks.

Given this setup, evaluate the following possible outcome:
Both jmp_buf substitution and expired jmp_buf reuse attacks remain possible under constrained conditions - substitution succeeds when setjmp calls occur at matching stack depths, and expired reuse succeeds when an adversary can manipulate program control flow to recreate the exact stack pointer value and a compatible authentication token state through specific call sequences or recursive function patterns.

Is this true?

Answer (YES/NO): NO